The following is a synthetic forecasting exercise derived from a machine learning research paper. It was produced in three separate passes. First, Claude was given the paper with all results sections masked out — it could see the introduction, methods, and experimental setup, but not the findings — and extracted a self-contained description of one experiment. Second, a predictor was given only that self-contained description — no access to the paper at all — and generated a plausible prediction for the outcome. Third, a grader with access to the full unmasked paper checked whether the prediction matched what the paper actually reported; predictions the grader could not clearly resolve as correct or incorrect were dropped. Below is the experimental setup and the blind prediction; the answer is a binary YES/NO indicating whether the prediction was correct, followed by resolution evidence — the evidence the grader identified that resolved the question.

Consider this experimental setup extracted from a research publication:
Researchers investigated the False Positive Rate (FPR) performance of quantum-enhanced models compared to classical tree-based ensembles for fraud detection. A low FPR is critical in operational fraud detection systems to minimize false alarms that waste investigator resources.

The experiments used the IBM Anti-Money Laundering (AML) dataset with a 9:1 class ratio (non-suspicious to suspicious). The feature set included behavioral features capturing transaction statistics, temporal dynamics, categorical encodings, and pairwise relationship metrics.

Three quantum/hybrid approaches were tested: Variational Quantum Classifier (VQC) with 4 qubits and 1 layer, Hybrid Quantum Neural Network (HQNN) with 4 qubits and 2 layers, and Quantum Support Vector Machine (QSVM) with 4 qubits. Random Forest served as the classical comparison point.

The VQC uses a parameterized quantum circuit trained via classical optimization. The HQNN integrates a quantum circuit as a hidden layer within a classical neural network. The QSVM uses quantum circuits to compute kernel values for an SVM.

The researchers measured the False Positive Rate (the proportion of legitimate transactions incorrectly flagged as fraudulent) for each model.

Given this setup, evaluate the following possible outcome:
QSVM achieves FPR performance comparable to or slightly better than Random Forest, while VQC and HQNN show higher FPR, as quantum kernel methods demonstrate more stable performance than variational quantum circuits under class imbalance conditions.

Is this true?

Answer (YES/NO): YES